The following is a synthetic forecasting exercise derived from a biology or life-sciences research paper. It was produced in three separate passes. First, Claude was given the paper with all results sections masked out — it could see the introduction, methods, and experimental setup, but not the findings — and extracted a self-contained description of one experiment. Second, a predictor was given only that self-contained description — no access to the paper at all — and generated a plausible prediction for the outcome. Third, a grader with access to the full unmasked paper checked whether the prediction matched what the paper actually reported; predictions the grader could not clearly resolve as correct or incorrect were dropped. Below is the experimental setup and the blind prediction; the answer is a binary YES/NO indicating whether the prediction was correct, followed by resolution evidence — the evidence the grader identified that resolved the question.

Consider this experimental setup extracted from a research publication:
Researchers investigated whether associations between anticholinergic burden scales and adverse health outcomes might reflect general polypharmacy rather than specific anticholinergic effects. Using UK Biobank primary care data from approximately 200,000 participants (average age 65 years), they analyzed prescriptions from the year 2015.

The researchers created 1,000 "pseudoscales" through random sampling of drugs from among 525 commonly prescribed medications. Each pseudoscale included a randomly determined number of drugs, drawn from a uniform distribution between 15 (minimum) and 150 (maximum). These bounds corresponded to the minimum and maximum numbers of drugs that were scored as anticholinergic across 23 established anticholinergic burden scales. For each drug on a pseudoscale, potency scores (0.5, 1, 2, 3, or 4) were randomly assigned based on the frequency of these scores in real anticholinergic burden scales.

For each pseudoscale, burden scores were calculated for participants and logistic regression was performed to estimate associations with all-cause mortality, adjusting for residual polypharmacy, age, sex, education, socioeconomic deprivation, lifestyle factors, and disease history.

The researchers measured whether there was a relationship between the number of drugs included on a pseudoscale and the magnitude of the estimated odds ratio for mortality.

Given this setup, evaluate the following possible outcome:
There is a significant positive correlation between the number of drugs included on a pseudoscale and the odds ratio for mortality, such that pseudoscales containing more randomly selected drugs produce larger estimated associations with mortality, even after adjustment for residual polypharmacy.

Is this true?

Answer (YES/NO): YES